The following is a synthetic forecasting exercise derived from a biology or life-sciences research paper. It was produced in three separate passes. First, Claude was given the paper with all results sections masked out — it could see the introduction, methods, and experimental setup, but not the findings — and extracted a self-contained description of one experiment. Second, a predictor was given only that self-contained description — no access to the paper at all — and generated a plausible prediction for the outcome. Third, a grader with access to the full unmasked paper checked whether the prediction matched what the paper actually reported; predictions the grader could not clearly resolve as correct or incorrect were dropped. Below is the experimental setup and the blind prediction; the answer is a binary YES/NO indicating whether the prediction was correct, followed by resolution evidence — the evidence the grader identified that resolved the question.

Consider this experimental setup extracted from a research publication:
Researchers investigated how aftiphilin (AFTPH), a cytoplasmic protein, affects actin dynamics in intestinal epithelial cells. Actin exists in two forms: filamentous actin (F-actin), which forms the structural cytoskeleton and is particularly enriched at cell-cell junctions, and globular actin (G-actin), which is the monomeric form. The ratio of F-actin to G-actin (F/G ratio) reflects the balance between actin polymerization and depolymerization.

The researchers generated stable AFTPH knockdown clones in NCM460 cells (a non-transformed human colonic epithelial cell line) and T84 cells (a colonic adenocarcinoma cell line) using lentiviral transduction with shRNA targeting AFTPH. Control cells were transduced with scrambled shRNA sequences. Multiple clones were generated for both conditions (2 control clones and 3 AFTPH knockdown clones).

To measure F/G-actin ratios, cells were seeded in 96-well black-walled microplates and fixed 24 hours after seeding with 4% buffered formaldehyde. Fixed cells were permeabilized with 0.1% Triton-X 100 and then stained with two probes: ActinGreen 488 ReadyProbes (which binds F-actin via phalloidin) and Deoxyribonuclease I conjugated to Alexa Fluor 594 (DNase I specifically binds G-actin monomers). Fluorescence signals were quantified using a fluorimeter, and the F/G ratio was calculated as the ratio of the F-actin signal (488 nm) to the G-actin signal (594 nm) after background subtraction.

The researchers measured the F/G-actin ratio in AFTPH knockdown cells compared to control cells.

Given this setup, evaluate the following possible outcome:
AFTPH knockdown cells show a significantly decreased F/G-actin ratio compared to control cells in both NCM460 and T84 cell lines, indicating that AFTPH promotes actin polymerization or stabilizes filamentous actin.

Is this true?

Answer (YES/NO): YES